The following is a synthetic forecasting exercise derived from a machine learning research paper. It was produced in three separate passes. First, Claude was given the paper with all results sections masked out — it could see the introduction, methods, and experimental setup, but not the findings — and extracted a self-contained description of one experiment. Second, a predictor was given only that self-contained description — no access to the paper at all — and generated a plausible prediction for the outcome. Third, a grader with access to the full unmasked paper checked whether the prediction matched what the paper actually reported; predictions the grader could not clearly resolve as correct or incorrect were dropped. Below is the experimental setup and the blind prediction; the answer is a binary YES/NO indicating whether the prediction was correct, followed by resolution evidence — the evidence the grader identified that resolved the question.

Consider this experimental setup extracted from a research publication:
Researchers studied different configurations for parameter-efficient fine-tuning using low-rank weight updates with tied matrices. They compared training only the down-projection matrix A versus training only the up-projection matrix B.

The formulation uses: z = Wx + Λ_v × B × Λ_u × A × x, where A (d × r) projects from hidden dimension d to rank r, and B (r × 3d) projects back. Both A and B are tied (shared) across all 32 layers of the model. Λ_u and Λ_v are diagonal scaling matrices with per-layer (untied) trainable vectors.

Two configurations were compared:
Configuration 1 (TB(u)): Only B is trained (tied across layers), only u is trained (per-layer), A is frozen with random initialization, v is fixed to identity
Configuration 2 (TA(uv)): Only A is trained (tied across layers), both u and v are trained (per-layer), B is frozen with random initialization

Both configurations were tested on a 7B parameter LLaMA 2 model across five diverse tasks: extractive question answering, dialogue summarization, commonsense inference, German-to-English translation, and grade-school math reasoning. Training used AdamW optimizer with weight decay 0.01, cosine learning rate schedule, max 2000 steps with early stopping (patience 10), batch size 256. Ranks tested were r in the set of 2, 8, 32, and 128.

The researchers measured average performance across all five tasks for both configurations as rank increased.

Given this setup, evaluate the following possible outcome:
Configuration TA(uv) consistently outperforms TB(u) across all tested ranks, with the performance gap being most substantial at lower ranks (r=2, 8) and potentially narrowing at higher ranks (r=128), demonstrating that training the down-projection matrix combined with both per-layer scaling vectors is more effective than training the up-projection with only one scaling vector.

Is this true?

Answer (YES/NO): NO